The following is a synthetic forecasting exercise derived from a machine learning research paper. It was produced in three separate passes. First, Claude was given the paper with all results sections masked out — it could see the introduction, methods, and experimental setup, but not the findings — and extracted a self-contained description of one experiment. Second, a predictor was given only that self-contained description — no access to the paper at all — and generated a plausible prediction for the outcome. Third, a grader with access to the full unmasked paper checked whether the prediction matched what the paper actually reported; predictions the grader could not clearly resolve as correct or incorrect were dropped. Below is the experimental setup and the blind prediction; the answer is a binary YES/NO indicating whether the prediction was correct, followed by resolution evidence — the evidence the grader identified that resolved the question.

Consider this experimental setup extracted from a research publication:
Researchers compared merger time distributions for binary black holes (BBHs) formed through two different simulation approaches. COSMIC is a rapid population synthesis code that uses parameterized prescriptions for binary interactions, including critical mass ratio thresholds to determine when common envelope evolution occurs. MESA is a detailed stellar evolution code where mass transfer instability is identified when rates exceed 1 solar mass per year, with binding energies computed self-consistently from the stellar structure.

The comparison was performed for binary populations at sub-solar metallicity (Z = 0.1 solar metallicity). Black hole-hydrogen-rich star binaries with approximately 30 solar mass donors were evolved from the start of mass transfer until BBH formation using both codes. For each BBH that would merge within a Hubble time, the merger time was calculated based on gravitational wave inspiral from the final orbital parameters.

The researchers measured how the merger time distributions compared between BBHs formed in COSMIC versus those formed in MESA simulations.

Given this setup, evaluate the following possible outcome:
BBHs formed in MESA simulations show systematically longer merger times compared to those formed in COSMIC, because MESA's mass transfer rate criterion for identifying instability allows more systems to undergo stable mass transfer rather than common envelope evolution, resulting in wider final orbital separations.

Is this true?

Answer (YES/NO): YES